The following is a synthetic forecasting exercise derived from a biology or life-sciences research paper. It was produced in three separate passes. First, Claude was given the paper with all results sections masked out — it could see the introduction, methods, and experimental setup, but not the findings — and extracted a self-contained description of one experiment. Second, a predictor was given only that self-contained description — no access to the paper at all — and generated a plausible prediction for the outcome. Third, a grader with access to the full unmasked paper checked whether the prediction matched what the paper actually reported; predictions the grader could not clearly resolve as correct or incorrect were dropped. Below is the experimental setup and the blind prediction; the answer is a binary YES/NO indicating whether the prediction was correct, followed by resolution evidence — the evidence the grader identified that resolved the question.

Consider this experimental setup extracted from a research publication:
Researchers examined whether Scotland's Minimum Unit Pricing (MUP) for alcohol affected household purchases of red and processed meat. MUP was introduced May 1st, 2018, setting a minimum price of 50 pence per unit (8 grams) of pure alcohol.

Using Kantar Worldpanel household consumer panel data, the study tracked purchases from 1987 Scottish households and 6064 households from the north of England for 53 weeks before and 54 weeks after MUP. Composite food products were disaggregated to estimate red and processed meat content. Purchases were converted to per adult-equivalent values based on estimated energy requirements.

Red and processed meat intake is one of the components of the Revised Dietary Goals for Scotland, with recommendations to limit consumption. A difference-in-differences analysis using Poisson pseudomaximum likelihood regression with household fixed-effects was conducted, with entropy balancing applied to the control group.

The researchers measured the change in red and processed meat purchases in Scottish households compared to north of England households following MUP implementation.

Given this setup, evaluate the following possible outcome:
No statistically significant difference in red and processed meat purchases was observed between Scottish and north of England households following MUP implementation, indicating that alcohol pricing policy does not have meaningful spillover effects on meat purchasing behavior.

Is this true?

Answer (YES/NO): YES